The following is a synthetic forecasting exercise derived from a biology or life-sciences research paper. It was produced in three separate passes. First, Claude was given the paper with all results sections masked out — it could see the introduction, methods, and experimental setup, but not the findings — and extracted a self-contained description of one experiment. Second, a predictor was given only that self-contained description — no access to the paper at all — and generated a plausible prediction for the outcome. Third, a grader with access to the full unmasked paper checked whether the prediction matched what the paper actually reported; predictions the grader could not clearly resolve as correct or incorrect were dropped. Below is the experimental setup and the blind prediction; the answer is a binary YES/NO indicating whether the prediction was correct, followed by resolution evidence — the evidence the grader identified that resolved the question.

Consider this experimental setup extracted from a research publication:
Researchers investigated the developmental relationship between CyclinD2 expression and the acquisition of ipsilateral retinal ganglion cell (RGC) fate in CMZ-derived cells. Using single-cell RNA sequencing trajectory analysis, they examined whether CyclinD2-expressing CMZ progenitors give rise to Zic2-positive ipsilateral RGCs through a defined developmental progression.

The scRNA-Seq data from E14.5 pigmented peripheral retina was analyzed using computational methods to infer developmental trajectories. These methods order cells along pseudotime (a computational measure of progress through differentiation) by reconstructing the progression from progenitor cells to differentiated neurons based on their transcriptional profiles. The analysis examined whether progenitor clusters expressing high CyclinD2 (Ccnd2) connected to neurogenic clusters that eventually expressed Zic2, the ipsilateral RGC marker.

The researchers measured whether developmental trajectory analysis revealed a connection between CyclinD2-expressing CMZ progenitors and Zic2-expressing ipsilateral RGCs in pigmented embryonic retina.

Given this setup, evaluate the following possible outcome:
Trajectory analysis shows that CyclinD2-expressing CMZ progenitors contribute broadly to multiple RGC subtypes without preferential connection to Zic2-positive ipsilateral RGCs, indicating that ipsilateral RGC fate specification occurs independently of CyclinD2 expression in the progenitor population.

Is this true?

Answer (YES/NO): NO